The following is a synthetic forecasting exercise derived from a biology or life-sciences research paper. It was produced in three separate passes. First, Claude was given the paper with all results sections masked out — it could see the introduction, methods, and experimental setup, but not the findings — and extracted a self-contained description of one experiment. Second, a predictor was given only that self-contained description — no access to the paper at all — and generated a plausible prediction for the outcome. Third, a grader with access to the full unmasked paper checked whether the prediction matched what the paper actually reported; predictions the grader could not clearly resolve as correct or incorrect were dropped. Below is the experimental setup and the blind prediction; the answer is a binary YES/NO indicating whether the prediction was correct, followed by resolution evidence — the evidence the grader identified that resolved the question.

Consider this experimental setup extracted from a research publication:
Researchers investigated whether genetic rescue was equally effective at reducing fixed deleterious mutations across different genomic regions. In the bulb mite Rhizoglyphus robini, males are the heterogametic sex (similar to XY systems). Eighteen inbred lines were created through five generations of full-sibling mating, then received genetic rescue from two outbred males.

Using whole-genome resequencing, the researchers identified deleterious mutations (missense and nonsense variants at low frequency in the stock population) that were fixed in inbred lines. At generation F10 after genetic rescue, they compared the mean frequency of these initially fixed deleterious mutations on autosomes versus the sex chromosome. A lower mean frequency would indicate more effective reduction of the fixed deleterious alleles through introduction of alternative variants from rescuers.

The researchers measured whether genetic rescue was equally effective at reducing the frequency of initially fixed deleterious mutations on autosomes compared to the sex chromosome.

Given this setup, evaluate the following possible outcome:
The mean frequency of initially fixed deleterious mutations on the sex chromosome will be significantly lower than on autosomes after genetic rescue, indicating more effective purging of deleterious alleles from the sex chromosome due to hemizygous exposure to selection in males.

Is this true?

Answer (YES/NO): NO